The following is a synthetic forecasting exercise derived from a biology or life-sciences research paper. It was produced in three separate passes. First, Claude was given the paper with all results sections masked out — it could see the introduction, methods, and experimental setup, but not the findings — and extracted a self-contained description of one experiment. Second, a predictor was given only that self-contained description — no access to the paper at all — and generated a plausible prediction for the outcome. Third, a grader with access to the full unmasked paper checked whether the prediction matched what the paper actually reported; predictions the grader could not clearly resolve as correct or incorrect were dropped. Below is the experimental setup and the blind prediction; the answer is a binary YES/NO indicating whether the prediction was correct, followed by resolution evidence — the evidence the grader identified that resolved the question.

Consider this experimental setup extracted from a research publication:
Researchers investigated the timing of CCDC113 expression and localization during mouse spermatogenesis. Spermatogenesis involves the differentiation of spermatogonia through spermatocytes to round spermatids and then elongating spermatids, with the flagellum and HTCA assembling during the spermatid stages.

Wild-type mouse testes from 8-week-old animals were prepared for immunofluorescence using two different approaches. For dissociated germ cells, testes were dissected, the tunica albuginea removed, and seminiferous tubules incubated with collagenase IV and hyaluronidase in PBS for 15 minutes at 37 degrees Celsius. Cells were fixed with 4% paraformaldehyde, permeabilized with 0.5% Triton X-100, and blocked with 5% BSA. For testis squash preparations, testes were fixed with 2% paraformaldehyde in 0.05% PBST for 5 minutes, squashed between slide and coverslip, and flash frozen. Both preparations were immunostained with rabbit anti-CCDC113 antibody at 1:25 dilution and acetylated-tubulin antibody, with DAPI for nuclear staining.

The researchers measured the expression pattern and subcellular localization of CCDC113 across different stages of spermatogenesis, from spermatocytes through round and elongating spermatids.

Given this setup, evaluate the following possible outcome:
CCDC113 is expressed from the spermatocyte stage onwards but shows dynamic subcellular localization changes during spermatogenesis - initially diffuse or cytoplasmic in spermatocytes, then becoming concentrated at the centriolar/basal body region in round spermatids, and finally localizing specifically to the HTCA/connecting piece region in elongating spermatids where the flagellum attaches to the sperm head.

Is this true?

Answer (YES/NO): NO